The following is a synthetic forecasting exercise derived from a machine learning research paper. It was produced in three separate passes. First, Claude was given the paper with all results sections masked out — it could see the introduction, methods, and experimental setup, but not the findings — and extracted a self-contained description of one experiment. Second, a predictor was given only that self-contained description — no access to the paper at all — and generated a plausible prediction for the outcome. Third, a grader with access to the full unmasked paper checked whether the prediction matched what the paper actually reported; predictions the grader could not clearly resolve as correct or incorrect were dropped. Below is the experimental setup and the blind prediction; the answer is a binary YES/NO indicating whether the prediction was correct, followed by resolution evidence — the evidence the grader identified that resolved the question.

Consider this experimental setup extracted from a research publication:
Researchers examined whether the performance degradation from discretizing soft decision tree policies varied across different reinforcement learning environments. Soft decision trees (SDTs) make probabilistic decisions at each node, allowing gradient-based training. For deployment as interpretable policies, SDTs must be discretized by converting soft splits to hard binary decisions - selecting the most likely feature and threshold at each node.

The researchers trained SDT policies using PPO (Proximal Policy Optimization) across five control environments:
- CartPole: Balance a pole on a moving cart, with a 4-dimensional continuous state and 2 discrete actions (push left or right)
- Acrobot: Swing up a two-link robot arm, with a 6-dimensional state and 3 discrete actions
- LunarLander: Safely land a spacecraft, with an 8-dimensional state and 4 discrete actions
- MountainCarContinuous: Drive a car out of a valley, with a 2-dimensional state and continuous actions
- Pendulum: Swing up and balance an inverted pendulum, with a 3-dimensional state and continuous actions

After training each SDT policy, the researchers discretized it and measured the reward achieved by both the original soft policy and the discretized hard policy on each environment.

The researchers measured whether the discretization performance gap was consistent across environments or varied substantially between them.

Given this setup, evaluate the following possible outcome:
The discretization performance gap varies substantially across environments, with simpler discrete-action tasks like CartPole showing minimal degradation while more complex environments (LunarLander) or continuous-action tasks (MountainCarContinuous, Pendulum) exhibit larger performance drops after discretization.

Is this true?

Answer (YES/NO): NO